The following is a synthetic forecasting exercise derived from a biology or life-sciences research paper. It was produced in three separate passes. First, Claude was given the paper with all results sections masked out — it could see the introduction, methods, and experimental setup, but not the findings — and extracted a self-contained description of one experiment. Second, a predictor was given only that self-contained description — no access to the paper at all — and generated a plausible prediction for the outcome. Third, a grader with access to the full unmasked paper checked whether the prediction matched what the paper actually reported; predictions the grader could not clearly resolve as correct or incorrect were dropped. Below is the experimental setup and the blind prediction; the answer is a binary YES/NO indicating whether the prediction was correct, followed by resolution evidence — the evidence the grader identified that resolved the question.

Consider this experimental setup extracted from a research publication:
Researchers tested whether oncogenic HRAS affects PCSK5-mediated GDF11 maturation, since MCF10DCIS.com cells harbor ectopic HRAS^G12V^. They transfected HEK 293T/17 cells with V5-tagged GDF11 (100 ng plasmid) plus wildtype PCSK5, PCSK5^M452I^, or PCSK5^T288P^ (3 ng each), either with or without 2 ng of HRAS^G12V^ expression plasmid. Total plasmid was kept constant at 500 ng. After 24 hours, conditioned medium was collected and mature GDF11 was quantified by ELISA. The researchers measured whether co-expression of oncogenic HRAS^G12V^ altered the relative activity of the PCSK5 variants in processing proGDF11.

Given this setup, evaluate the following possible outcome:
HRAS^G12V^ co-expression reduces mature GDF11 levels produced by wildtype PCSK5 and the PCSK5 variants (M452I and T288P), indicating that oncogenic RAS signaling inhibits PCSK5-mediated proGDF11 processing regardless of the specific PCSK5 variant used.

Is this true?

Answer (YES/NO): NO